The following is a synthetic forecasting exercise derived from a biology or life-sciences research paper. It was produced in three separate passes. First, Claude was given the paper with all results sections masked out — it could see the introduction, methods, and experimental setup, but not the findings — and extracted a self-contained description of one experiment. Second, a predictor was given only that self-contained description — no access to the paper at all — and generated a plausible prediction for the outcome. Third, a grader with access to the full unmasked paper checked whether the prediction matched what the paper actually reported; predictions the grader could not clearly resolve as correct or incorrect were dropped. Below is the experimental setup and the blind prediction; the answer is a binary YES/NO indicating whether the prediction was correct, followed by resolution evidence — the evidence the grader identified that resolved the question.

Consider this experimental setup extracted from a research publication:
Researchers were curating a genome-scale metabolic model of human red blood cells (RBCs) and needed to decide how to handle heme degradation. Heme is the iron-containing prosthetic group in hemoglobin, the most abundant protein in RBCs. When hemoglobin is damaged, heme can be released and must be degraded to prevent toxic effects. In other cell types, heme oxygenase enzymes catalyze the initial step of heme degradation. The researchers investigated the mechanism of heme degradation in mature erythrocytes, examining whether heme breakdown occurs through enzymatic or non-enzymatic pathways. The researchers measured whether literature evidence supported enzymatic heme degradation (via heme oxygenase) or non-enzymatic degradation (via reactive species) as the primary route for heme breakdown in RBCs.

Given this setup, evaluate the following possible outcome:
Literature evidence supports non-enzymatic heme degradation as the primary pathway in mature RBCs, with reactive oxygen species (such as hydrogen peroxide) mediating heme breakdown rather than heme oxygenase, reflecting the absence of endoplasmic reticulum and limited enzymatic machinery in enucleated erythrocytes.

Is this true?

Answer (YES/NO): YES